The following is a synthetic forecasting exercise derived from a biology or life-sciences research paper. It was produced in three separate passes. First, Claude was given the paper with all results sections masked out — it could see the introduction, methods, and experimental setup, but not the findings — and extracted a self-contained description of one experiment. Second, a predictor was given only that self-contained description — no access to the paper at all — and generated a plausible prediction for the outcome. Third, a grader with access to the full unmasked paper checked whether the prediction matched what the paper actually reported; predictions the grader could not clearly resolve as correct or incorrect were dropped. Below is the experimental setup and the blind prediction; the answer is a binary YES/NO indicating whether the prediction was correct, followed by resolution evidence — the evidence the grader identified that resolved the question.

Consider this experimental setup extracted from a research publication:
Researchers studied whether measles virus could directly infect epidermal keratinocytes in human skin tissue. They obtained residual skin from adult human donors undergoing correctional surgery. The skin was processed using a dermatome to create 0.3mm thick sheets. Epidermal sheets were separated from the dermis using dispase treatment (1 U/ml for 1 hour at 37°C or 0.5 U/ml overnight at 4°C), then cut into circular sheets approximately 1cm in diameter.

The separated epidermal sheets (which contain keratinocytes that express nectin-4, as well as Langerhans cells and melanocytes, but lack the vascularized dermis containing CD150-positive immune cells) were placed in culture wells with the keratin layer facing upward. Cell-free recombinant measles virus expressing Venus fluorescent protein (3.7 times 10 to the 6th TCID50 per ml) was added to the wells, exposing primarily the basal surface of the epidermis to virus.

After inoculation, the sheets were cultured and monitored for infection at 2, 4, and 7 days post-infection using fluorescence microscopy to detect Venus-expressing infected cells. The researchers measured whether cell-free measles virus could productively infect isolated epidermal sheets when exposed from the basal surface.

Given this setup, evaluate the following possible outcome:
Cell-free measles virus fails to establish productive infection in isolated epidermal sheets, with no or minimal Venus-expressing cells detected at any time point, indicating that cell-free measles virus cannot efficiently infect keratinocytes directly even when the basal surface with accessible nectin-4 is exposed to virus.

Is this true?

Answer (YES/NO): NO